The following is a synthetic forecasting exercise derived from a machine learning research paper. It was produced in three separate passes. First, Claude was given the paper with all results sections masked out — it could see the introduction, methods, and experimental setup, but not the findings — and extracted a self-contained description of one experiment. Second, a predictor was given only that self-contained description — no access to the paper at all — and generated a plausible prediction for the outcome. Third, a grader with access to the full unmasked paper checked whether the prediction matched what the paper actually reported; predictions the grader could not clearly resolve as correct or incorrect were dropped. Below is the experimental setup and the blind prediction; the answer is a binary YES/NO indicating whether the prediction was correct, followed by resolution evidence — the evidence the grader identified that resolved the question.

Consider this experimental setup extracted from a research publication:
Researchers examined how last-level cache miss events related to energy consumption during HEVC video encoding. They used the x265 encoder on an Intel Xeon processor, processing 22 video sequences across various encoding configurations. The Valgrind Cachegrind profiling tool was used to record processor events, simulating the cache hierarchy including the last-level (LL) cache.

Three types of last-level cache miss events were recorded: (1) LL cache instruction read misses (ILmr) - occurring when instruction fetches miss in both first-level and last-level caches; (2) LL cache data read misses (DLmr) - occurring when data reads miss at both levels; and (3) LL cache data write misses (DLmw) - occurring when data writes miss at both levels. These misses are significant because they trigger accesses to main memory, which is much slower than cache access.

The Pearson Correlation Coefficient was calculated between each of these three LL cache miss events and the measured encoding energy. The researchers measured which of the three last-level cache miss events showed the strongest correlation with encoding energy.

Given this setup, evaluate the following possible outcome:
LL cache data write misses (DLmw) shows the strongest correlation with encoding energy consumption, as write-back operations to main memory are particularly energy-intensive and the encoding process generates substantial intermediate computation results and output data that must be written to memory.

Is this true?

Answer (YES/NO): NO